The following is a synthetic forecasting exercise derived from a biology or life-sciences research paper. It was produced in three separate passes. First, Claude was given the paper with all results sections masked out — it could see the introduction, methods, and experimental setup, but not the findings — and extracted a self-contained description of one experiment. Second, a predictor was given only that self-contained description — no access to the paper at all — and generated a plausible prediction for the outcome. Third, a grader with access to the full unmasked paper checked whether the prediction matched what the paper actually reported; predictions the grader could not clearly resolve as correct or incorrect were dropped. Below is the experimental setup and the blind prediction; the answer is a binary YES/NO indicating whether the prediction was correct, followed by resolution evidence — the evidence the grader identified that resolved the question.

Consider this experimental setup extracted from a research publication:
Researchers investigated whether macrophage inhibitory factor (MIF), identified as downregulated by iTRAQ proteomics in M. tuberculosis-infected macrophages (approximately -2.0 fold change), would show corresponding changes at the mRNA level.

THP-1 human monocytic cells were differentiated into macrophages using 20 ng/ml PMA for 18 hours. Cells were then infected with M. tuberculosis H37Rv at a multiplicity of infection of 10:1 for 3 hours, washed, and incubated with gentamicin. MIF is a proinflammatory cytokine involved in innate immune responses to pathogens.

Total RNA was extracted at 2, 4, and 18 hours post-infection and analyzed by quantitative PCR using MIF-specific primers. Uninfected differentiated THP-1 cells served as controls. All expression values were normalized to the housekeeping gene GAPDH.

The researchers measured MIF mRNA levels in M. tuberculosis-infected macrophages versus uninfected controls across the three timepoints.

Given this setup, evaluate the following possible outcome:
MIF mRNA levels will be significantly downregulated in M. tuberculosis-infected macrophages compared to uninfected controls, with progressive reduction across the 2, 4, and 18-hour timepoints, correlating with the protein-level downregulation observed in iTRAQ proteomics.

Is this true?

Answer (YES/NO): NO